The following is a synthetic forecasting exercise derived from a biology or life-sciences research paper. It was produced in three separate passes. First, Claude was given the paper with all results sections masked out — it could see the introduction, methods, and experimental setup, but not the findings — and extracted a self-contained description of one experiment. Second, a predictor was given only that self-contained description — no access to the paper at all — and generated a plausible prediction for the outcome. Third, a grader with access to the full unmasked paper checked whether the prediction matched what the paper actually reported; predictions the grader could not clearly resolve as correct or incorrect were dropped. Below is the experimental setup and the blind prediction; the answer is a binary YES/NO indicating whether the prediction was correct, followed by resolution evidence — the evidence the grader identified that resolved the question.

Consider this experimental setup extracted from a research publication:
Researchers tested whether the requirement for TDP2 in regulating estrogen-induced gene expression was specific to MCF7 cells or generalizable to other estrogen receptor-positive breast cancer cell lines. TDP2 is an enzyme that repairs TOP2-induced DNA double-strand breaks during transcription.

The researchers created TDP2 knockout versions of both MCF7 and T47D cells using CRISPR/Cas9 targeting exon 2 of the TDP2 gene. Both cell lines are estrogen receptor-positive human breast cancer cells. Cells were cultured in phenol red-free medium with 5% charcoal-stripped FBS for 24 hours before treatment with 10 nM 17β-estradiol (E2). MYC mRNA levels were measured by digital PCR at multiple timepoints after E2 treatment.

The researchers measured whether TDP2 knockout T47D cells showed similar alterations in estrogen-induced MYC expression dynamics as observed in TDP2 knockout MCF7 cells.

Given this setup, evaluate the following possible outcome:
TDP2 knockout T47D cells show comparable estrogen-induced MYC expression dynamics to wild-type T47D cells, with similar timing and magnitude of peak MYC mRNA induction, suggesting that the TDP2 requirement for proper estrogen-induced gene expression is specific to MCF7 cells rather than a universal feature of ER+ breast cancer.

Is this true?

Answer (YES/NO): NO